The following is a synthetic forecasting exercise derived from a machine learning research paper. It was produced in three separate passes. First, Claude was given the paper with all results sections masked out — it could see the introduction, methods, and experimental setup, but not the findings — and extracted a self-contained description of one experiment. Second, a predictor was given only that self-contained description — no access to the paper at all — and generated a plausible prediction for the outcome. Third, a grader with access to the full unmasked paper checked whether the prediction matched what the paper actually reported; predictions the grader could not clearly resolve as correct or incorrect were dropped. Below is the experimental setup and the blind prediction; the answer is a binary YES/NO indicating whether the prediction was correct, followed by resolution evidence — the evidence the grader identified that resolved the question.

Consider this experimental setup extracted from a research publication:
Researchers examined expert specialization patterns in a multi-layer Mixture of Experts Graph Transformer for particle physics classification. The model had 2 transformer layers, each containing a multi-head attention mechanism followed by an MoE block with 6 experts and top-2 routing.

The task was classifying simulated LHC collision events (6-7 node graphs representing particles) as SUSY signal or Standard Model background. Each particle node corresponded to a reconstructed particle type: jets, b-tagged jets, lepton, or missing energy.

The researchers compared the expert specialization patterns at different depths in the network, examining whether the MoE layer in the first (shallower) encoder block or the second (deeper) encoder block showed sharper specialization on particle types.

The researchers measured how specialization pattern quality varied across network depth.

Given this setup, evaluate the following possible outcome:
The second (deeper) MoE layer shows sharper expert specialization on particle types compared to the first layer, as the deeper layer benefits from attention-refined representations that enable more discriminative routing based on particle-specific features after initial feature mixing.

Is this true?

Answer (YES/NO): NO